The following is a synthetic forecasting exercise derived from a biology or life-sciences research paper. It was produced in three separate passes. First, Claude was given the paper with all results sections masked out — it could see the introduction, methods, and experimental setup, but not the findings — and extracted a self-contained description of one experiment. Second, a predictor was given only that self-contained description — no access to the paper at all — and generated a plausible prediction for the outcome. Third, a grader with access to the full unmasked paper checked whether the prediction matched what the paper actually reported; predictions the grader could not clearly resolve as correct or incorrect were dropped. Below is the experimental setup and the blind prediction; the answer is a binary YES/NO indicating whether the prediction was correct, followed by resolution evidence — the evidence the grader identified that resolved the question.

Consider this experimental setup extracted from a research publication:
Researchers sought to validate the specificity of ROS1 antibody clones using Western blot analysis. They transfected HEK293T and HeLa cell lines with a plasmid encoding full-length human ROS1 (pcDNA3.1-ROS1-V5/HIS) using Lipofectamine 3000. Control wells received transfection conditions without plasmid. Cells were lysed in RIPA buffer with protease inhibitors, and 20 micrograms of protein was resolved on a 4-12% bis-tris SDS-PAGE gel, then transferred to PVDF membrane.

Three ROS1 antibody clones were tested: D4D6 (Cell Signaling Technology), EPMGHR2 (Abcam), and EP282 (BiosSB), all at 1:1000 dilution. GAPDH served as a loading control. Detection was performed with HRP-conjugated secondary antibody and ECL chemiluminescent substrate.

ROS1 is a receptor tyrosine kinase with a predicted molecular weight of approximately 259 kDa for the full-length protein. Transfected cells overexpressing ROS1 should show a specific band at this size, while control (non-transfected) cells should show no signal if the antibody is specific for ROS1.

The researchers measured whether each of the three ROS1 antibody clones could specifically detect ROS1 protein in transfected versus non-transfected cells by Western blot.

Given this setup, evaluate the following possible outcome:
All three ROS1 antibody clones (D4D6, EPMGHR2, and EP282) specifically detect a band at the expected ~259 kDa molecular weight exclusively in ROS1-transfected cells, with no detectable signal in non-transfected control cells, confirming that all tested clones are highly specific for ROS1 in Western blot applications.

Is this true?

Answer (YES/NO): NO